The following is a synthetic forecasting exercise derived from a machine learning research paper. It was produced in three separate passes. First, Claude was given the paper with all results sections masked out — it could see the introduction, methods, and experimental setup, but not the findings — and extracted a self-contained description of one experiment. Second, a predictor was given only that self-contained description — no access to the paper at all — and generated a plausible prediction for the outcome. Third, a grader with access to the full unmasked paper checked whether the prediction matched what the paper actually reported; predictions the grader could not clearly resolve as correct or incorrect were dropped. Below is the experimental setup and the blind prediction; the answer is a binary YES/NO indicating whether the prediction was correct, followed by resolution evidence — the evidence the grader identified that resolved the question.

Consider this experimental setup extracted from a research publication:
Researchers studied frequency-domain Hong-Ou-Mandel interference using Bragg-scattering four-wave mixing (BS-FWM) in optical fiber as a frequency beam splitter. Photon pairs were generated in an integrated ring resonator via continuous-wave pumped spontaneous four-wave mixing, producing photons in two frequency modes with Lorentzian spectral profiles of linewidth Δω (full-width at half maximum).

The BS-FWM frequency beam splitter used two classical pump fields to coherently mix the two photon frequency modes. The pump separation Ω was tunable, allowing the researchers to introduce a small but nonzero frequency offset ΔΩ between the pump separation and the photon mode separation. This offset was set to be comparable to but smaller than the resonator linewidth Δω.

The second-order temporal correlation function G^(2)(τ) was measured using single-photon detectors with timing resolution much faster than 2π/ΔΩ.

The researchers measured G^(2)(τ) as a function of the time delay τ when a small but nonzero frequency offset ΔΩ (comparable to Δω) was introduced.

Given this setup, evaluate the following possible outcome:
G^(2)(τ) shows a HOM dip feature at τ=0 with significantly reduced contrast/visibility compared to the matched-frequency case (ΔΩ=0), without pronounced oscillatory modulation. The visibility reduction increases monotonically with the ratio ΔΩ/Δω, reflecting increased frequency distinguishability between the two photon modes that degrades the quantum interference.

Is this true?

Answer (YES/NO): NO